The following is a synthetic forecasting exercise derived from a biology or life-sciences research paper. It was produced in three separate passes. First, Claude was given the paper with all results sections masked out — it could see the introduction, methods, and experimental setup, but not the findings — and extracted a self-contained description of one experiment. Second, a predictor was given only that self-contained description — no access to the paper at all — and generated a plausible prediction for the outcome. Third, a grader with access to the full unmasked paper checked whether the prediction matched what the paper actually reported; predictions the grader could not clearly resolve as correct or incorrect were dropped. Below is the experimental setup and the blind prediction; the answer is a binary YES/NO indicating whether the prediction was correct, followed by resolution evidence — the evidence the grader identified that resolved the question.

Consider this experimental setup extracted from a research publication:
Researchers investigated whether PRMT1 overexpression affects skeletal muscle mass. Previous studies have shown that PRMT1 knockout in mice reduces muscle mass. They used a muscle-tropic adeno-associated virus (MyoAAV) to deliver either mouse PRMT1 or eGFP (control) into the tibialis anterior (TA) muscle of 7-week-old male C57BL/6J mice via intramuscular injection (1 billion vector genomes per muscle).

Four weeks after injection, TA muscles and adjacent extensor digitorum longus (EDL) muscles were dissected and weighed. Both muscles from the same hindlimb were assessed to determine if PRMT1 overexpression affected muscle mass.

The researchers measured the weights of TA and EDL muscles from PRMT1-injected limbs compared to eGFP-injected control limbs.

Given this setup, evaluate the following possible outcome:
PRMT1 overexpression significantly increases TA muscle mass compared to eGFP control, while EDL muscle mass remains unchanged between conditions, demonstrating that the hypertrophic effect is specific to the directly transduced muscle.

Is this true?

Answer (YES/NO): NO